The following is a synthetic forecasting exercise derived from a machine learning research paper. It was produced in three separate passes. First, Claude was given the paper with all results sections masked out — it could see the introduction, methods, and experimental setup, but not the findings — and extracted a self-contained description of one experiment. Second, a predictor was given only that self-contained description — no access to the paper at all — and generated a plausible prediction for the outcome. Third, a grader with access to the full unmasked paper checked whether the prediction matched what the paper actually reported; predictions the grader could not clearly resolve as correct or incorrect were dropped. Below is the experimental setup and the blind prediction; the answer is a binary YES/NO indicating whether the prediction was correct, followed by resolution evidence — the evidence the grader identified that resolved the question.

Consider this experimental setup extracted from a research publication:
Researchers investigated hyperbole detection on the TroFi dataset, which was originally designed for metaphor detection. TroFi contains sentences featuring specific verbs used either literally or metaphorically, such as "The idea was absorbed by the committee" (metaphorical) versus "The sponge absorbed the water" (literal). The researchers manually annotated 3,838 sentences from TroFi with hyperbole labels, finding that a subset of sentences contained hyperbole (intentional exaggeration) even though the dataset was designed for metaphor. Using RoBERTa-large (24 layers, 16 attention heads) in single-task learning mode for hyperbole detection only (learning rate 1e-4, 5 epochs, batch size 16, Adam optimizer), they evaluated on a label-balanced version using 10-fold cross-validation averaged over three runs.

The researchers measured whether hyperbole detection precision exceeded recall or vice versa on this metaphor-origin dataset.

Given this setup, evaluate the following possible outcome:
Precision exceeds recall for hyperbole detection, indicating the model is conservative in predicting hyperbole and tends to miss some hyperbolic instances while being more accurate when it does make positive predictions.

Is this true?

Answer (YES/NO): YES